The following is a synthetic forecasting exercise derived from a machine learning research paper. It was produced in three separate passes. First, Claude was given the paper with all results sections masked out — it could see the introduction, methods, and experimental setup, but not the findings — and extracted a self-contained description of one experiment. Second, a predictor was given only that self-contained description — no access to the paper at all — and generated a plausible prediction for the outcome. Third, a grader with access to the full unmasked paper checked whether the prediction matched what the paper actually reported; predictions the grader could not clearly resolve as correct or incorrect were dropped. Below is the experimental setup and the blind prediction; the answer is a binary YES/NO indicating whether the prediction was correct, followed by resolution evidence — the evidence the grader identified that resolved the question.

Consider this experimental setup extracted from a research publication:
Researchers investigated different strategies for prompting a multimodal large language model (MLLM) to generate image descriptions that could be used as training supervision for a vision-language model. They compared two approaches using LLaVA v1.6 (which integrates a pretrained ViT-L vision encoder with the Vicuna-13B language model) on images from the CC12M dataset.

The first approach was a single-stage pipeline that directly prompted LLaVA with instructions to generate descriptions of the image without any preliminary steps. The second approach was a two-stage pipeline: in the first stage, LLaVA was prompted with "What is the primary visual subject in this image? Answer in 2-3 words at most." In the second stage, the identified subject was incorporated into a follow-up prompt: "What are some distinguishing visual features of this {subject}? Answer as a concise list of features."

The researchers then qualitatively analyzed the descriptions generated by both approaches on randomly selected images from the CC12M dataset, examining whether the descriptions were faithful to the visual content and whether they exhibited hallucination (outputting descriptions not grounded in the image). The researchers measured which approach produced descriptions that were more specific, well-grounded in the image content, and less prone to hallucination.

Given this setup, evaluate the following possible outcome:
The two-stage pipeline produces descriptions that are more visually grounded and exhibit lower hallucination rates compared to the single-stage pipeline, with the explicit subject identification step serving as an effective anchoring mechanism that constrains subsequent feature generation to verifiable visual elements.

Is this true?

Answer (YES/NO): YES